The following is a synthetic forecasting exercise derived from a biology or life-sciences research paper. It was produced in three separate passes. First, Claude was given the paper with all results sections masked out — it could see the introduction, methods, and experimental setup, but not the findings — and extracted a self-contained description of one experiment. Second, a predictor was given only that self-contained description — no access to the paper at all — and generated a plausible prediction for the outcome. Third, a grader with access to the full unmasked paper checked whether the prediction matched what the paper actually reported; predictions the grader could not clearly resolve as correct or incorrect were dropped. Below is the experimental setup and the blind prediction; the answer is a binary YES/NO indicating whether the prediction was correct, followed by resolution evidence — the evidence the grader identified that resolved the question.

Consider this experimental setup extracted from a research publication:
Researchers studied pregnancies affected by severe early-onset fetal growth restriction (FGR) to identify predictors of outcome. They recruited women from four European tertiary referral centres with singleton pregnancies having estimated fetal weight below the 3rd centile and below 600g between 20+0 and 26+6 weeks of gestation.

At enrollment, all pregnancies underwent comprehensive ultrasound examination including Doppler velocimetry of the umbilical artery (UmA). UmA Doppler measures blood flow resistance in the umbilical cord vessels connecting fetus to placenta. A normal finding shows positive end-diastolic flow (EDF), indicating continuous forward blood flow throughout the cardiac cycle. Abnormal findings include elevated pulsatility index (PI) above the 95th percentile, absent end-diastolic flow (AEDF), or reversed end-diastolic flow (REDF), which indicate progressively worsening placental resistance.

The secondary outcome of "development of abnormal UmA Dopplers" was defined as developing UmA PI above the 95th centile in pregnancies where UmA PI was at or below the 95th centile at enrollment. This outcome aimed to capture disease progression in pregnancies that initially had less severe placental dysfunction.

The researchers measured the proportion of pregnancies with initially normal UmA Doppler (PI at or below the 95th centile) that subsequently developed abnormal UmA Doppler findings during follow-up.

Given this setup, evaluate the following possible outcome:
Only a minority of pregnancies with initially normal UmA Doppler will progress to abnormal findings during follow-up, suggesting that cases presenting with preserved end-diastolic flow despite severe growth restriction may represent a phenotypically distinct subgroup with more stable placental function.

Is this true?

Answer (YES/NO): NO